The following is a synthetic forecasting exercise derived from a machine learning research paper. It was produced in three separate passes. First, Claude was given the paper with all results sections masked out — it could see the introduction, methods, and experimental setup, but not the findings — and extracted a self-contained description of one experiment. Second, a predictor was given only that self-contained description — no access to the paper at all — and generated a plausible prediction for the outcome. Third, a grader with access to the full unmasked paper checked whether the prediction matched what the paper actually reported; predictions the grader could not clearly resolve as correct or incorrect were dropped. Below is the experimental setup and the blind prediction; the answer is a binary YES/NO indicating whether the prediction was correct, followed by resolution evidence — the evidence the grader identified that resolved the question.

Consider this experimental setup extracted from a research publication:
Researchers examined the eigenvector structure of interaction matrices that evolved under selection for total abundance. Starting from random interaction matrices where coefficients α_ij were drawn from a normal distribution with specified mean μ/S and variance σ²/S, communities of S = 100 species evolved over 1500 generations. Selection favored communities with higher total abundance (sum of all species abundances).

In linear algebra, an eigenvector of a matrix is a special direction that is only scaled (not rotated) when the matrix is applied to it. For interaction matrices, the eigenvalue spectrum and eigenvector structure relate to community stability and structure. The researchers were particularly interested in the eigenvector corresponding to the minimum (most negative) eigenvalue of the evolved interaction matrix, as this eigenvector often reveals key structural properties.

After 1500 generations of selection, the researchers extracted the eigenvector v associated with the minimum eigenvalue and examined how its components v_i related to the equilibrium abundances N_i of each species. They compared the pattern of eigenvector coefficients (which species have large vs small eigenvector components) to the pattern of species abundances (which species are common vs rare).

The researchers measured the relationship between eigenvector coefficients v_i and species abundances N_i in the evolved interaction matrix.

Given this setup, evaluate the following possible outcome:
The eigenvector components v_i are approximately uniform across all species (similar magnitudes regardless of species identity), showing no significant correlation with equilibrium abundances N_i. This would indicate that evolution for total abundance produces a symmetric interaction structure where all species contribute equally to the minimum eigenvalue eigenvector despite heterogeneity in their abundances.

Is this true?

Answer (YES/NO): NO